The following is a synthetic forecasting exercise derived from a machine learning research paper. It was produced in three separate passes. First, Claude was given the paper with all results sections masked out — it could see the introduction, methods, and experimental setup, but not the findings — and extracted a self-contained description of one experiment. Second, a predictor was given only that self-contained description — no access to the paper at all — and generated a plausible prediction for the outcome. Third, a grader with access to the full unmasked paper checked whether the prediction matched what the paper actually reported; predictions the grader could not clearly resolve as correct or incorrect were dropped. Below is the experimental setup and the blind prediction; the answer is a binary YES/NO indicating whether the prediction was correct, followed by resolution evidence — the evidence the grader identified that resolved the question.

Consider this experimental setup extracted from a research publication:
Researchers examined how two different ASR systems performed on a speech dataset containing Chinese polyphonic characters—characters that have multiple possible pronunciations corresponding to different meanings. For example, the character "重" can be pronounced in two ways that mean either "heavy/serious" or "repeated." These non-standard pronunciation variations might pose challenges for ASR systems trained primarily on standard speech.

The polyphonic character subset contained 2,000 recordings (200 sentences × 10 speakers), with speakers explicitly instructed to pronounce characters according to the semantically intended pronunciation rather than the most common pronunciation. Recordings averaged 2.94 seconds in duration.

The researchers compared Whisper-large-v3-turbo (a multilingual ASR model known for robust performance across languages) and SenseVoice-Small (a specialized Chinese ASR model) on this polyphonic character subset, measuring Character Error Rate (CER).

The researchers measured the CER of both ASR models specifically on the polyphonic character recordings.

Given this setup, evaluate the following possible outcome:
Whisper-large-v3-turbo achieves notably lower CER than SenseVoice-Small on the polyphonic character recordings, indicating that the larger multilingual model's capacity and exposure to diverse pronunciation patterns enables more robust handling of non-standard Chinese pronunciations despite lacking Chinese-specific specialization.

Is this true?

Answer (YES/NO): NO